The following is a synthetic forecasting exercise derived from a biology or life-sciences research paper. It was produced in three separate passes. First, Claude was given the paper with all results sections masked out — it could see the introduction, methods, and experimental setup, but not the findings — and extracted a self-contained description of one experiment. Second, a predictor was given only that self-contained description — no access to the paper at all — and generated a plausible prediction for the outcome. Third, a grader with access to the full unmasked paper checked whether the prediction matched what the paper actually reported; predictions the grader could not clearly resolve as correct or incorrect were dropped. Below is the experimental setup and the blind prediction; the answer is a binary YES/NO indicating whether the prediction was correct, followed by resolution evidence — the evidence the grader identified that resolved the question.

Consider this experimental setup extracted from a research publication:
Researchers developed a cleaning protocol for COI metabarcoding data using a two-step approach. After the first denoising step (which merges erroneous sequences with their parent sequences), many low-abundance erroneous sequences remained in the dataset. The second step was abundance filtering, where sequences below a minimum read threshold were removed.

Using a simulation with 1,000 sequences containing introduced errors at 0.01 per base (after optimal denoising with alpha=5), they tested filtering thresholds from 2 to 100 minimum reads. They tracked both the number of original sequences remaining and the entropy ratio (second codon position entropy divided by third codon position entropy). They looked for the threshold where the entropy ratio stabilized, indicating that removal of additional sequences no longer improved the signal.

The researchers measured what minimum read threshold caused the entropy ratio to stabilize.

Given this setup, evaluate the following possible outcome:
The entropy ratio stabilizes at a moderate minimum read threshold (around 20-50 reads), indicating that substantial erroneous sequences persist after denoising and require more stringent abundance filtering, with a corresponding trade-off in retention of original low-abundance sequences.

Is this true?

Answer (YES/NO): NO